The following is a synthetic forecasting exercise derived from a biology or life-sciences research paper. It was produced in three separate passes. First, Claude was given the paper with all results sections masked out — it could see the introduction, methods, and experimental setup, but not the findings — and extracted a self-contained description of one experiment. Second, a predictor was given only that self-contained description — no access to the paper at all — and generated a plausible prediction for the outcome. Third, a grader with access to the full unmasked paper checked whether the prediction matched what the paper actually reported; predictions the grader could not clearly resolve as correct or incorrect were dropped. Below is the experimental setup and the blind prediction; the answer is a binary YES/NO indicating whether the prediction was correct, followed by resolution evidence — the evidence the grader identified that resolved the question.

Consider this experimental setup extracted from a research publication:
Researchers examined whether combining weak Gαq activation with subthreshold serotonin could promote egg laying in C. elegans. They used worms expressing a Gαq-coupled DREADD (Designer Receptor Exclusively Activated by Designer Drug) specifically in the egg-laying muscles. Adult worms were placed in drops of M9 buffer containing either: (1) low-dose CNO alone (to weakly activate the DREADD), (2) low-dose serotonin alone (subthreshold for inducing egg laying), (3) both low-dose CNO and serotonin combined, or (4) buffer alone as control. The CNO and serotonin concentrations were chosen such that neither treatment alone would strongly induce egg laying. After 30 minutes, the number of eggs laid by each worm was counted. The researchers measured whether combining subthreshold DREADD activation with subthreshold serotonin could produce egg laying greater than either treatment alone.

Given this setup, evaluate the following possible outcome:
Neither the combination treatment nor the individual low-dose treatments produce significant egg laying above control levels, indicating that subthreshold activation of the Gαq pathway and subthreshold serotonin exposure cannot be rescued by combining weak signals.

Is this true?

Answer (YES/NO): NO